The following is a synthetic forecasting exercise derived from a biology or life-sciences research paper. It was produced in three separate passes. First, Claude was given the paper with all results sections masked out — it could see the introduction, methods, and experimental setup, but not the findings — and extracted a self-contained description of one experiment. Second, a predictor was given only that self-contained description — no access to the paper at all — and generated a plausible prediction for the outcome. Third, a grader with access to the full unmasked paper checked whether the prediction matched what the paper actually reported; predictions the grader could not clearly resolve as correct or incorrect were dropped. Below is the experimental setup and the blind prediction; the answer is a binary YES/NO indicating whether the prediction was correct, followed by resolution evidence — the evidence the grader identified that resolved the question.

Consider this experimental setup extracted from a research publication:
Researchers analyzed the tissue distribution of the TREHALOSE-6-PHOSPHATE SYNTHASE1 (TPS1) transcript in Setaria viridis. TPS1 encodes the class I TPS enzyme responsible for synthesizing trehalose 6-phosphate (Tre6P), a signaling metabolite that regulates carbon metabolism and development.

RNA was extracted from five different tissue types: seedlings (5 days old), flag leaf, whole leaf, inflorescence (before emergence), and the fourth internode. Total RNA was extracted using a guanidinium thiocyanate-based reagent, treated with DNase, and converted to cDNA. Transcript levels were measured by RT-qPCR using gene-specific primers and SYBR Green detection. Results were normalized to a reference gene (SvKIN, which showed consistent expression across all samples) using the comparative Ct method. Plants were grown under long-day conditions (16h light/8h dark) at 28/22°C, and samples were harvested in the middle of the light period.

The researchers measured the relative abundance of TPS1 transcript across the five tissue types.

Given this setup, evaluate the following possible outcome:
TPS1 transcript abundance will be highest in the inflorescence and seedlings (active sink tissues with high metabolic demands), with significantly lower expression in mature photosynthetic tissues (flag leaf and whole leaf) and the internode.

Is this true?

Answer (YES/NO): NO